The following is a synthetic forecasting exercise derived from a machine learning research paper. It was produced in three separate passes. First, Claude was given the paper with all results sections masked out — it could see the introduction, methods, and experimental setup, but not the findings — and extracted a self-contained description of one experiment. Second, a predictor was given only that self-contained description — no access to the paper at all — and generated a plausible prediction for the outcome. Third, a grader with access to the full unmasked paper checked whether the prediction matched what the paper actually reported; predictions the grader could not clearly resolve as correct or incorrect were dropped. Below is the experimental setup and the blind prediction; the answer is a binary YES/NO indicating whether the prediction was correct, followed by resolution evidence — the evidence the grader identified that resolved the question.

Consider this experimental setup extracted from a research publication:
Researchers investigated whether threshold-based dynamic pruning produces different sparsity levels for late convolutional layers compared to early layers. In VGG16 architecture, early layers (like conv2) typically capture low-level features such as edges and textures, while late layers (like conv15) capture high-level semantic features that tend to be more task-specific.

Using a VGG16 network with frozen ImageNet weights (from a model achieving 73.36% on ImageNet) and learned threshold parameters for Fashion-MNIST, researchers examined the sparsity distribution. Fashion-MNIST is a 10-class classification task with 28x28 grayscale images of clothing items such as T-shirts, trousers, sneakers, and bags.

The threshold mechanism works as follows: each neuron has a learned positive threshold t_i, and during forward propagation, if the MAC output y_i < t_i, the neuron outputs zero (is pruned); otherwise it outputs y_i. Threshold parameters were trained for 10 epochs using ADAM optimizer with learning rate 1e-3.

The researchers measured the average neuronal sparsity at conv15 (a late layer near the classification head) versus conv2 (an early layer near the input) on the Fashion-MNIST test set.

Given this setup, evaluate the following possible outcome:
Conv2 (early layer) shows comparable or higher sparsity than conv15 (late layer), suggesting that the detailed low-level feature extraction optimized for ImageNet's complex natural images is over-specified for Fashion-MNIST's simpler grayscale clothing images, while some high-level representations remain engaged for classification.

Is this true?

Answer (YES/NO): NO